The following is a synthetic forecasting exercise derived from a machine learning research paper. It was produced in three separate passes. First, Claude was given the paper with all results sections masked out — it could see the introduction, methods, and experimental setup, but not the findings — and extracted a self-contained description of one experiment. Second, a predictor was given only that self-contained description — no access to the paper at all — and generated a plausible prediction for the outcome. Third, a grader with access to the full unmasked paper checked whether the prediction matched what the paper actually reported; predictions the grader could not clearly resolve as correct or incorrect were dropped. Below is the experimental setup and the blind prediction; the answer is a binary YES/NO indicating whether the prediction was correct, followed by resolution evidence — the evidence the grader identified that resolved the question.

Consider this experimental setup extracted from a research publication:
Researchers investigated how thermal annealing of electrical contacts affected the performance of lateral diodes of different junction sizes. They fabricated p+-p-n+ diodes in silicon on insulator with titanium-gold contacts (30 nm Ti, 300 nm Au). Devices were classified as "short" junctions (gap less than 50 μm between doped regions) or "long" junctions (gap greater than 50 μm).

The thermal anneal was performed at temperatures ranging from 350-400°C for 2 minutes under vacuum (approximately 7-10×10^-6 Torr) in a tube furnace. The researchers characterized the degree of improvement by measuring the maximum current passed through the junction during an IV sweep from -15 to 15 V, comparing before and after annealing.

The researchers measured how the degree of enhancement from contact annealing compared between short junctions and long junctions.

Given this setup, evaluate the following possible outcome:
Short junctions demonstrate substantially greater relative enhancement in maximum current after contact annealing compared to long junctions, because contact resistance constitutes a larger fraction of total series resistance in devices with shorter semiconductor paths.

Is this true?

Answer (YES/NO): NO